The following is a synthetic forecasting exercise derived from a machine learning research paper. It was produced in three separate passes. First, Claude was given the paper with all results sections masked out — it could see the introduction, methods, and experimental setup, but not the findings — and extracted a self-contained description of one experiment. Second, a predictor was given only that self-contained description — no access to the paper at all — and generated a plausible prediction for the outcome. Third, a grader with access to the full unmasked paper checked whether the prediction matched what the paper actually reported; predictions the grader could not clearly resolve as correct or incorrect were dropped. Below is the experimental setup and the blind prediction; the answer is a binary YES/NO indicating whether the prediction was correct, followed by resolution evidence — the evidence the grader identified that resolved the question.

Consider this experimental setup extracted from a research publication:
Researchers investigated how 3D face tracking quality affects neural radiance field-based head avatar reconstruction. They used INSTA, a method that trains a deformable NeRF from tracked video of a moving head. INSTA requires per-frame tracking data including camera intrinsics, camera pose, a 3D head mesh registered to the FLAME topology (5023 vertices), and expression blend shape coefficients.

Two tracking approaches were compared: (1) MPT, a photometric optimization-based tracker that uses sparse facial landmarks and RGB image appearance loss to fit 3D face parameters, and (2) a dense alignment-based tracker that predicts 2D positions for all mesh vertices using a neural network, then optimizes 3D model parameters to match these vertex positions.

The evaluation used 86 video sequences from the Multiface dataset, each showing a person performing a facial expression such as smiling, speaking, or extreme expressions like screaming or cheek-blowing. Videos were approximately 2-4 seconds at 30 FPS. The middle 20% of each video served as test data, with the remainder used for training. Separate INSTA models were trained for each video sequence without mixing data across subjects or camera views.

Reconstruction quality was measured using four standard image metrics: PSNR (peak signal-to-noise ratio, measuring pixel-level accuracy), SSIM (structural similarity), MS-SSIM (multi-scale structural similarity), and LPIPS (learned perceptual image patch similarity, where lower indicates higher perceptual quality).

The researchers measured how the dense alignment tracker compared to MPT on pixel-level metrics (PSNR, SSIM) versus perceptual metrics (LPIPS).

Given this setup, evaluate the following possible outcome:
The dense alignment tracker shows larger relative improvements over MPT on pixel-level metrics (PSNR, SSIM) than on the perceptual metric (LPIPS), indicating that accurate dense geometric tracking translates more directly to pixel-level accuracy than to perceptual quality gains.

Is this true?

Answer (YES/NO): NO